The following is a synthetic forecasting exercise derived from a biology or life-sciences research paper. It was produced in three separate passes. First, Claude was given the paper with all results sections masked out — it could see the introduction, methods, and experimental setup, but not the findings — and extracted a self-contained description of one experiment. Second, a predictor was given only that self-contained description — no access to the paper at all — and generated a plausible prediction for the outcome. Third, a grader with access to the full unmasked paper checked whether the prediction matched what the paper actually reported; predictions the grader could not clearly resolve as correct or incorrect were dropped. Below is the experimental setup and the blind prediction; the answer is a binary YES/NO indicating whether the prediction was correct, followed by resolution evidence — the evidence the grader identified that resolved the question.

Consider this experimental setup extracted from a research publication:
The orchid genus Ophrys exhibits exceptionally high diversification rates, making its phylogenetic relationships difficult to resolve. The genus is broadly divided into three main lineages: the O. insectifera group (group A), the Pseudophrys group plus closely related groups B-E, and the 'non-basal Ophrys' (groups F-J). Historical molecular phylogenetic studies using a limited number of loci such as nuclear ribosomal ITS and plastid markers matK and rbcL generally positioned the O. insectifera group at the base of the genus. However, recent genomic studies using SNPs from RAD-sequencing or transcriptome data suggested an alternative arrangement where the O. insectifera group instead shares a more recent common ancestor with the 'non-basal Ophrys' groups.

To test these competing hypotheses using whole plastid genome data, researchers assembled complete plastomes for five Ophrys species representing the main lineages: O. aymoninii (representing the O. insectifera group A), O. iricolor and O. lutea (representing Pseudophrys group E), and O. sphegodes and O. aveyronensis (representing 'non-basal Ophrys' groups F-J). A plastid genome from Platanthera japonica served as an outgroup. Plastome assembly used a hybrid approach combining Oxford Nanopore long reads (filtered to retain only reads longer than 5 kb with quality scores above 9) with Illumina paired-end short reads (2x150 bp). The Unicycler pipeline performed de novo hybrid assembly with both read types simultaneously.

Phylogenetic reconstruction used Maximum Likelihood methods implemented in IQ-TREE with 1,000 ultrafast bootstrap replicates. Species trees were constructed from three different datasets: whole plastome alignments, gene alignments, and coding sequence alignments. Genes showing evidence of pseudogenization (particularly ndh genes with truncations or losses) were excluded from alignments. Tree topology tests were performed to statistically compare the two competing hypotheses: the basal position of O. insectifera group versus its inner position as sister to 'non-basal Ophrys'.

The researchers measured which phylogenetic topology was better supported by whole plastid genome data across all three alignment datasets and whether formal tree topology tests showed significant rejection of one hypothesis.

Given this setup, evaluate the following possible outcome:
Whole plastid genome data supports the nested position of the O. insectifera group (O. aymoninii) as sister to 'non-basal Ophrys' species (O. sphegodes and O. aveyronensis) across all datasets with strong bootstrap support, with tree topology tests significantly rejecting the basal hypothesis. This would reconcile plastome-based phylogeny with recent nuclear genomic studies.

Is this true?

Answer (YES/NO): YES